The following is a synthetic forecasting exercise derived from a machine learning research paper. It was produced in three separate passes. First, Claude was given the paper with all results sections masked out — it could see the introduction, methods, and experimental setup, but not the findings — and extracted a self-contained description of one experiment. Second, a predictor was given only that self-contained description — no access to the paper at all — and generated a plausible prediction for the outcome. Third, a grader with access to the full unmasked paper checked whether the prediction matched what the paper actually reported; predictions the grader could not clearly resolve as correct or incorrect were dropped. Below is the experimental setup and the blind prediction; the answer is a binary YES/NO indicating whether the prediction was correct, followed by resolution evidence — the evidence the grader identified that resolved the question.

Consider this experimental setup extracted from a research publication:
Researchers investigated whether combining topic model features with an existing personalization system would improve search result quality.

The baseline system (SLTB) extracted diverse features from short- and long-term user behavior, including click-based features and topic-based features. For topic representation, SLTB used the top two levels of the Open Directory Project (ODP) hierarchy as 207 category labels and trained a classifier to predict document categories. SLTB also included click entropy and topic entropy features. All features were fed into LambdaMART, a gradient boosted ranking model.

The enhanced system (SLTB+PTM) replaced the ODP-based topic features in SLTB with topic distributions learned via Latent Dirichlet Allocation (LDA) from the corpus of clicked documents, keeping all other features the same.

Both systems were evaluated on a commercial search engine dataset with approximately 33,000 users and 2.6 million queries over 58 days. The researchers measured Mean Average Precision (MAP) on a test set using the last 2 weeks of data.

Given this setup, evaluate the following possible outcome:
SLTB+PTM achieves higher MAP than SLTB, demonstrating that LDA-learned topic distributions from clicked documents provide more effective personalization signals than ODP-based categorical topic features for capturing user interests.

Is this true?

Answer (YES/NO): YES